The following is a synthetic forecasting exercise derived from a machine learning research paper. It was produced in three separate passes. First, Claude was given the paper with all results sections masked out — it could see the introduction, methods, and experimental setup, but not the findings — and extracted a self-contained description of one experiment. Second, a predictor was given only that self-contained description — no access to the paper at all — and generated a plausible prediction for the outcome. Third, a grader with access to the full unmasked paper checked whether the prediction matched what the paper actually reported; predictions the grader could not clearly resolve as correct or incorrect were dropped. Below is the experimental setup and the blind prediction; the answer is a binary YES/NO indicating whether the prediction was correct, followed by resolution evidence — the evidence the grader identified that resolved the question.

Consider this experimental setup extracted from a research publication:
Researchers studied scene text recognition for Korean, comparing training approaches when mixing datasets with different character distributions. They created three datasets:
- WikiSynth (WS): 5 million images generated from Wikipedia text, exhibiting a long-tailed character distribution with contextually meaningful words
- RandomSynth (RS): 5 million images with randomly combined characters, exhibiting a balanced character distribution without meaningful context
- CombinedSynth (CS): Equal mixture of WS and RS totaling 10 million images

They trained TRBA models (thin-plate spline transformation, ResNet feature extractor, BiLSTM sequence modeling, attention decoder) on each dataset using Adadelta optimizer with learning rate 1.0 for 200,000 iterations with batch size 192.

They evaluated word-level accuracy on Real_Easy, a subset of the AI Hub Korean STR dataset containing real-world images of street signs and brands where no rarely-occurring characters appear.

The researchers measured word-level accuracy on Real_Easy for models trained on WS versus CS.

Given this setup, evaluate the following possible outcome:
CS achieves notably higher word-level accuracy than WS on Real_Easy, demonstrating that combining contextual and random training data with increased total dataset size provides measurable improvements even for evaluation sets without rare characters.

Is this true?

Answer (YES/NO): NO